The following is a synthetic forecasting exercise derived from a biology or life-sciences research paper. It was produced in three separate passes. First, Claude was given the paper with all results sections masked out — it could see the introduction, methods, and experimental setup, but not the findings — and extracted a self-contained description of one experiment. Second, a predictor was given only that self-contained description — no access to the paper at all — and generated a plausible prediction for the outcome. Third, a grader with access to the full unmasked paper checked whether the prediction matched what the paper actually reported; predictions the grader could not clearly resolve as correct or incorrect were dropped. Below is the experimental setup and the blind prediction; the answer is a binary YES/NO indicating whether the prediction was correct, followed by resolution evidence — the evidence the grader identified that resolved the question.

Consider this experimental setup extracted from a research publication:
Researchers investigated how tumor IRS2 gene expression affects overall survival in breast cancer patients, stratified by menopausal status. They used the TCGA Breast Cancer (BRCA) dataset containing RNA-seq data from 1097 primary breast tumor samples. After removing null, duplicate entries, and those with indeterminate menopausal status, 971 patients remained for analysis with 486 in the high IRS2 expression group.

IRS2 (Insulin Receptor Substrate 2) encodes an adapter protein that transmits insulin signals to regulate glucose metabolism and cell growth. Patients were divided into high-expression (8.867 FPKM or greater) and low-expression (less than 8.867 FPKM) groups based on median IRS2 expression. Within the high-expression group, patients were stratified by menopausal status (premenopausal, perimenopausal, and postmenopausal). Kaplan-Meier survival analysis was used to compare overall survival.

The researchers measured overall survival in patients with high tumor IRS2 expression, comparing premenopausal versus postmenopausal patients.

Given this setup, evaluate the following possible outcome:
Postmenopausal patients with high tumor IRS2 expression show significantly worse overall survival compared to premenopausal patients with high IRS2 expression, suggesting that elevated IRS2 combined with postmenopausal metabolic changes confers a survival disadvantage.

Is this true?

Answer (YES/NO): NO